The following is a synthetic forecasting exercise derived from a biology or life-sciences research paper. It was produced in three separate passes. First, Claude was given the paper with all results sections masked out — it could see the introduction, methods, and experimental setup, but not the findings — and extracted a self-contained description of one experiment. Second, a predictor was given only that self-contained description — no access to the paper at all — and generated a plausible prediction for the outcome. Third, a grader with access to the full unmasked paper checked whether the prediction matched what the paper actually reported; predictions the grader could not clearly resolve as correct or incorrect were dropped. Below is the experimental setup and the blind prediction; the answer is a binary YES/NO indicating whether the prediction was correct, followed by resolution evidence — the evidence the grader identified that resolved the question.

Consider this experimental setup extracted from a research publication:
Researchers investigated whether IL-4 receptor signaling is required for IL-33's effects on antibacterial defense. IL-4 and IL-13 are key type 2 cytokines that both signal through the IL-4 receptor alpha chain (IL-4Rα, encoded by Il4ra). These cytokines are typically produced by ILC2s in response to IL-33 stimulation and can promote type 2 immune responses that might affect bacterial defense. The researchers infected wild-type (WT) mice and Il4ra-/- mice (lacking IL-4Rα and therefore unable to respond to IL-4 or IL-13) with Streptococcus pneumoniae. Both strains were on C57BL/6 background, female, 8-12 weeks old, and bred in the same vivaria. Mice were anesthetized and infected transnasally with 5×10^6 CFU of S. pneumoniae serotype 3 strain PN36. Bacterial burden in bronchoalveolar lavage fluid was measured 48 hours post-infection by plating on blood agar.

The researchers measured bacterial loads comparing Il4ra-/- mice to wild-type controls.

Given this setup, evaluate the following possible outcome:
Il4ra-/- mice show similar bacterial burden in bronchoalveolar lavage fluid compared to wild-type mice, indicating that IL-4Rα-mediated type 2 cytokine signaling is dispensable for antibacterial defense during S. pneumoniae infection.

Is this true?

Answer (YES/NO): YES